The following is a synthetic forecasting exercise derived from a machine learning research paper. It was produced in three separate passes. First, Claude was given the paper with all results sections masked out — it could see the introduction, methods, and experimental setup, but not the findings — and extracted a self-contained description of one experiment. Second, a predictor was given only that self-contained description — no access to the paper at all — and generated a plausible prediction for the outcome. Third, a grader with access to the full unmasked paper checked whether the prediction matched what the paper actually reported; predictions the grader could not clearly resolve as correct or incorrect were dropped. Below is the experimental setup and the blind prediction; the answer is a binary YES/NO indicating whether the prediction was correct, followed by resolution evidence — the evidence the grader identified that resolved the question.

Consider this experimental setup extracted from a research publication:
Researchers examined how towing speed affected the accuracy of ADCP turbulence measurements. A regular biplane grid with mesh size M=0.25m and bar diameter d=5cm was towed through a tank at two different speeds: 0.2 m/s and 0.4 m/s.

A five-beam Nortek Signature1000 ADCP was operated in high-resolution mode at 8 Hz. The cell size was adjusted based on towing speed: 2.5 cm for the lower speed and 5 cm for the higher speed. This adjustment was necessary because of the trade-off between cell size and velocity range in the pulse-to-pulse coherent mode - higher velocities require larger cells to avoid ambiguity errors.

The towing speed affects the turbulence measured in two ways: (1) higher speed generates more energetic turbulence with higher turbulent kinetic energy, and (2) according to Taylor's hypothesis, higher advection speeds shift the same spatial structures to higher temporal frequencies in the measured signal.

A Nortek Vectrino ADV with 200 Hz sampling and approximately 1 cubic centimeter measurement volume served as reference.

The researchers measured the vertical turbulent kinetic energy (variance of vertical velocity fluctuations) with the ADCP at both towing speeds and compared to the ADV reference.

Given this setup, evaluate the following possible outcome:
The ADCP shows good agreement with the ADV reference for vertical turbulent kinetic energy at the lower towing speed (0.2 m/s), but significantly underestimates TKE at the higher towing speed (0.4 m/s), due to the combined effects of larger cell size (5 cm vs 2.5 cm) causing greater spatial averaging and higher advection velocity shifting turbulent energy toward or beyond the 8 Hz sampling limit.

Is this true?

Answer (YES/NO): NO